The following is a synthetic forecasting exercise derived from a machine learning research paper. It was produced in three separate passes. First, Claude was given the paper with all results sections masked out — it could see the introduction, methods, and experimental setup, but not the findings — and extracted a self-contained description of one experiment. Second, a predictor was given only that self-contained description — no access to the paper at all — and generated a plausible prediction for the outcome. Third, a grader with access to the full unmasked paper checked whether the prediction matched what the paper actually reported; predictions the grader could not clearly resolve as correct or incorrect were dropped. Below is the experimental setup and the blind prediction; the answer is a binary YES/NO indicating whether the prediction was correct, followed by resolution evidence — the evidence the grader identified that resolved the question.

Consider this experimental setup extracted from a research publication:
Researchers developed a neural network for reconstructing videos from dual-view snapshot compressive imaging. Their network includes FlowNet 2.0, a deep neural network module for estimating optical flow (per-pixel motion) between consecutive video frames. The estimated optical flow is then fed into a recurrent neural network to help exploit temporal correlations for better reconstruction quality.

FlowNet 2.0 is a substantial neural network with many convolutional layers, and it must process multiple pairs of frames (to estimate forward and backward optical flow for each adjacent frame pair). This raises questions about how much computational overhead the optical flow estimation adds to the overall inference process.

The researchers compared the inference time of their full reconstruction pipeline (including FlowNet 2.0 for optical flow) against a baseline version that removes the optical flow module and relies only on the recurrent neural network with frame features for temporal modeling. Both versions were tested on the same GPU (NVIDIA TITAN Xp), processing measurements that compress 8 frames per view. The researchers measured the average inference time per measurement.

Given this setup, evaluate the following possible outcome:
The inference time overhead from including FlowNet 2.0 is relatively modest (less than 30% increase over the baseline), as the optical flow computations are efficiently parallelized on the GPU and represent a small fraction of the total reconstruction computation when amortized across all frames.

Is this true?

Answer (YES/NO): NO